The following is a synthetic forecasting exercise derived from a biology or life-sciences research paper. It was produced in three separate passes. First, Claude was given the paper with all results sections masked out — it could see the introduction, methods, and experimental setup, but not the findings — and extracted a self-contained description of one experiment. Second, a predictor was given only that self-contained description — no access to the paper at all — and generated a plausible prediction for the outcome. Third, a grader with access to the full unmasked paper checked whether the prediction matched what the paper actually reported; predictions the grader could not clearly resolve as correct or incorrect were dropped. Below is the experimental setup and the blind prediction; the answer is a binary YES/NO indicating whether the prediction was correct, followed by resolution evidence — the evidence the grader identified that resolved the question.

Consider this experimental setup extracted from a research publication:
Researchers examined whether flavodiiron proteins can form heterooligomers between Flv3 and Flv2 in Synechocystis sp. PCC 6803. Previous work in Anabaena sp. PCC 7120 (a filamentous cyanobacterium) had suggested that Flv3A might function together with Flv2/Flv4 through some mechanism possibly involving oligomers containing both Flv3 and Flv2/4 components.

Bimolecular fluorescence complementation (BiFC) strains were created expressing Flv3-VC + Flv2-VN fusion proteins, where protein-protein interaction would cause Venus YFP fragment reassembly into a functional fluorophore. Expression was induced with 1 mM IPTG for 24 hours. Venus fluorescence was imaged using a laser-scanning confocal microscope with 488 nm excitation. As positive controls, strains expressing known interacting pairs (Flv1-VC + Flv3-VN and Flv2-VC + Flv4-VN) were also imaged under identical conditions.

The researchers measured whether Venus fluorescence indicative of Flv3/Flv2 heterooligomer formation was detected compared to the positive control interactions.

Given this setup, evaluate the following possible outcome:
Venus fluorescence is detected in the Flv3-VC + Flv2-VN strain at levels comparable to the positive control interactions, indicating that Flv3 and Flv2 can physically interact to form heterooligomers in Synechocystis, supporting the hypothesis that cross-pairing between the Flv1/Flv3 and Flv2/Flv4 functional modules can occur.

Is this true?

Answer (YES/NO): NO